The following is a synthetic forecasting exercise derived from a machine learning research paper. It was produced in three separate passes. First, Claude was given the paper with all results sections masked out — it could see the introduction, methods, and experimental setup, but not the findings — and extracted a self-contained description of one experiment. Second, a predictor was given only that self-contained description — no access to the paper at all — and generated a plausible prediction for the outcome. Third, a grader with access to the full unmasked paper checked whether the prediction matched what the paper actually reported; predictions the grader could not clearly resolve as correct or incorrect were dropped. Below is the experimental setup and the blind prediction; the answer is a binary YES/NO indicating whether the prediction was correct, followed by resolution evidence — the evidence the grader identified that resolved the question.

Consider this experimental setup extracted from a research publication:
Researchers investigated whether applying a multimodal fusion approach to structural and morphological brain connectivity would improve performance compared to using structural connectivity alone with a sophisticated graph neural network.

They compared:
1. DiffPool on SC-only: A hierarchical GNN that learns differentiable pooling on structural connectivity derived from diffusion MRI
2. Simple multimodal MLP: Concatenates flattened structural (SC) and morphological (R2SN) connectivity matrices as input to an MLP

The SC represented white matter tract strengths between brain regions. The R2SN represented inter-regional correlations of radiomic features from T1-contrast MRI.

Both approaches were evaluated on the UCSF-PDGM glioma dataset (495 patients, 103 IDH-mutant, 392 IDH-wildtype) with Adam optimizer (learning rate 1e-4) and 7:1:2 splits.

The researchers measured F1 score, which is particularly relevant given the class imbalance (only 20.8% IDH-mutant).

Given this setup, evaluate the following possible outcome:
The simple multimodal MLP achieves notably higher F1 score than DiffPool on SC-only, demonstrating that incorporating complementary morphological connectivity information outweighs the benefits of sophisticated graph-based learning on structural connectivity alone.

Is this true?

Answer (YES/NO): YES